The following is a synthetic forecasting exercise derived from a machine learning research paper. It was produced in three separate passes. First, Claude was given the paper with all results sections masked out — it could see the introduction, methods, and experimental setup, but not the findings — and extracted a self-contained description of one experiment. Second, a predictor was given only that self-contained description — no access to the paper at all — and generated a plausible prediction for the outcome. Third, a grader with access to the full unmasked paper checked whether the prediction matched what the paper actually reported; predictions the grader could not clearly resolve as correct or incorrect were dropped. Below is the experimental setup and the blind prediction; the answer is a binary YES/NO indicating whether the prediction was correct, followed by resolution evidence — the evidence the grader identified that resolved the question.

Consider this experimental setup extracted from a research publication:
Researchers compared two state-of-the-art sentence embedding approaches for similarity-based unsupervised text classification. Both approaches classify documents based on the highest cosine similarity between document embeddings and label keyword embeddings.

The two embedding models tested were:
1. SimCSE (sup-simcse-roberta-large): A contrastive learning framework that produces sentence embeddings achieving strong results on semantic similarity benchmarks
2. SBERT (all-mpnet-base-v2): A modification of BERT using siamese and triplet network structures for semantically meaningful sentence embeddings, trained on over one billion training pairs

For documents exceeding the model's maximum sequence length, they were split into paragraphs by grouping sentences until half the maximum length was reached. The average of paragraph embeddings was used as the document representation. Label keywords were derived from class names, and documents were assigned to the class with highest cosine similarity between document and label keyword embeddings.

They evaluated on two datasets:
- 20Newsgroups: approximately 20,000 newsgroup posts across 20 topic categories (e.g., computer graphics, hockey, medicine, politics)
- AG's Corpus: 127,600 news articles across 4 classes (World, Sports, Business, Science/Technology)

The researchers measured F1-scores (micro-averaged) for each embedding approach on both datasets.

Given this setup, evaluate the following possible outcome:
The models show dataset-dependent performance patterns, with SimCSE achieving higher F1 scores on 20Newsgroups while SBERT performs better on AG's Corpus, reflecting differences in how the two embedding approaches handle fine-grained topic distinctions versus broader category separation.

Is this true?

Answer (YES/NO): NO